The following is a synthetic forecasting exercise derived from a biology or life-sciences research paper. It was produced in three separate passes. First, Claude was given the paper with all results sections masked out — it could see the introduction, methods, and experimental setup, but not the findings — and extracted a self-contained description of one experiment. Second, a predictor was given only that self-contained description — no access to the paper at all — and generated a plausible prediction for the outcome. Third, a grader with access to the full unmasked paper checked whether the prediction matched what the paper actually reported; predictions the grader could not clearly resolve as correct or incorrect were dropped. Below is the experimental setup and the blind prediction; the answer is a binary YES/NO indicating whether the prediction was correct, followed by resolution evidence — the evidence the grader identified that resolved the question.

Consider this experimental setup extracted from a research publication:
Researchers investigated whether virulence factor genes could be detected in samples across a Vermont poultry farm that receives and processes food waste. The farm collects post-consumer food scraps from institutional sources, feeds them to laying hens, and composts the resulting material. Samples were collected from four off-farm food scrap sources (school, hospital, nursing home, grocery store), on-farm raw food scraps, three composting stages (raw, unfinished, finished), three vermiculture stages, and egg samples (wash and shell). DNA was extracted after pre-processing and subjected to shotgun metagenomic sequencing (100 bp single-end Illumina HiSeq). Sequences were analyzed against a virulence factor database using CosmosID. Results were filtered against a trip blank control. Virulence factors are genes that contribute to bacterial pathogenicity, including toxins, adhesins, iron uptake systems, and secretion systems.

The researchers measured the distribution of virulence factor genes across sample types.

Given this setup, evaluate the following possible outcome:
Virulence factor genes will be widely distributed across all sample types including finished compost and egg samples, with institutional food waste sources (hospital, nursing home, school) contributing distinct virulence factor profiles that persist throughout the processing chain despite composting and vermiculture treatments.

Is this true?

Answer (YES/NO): NO